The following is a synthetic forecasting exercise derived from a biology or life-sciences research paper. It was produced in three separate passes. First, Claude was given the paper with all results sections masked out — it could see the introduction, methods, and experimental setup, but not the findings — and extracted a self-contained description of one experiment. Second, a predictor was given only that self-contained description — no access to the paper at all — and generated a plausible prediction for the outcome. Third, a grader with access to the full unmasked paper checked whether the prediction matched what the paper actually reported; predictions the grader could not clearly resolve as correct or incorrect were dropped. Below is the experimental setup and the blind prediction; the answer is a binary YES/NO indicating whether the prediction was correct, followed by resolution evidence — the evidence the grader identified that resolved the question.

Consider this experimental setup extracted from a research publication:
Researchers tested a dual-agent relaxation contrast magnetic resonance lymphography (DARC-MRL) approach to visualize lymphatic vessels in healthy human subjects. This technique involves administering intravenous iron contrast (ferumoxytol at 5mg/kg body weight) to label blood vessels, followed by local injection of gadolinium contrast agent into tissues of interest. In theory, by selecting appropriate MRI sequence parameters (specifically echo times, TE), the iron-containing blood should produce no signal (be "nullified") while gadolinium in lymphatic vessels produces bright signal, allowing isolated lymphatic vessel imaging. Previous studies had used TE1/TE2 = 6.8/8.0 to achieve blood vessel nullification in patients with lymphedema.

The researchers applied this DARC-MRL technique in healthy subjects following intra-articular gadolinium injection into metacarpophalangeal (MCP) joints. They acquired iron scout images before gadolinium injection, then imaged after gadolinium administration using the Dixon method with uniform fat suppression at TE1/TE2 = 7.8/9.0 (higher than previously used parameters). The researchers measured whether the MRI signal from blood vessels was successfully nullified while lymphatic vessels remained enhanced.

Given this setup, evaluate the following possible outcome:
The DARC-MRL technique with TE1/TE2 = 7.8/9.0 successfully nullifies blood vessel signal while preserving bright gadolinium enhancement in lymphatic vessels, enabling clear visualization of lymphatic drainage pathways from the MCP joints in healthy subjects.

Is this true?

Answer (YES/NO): NO